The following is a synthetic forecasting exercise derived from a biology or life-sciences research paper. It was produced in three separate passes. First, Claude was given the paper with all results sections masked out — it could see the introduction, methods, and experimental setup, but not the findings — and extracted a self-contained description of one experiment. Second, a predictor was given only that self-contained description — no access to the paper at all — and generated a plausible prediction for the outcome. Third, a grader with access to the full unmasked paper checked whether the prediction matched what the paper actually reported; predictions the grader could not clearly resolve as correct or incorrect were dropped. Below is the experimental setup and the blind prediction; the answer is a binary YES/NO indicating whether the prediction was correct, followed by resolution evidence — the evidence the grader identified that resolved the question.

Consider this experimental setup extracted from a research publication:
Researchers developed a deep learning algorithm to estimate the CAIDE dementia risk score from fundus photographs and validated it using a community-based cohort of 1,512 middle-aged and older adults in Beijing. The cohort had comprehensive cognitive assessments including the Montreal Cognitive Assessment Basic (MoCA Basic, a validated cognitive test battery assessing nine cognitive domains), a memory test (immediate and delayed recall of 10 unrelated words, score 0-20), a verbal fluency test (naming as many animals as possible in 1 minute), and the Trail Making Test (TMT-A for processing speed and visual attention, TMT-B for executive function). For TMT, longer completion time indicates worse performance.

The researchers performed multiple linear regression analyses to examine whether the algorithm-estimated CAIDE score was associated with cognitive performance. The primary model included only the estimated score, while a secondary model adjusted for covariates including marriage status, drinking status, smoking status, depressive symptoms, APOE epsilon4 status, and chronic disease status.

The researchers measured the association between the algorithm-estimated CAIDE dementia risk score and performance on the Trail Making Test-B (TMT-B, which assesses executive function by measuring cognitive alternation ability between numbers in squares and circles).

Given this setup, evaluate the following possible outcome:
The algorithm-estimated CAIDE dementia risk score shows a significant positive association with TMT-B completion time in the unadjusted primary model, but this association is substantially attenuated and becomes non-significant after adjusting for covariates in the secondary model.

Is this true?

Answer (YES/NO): NO